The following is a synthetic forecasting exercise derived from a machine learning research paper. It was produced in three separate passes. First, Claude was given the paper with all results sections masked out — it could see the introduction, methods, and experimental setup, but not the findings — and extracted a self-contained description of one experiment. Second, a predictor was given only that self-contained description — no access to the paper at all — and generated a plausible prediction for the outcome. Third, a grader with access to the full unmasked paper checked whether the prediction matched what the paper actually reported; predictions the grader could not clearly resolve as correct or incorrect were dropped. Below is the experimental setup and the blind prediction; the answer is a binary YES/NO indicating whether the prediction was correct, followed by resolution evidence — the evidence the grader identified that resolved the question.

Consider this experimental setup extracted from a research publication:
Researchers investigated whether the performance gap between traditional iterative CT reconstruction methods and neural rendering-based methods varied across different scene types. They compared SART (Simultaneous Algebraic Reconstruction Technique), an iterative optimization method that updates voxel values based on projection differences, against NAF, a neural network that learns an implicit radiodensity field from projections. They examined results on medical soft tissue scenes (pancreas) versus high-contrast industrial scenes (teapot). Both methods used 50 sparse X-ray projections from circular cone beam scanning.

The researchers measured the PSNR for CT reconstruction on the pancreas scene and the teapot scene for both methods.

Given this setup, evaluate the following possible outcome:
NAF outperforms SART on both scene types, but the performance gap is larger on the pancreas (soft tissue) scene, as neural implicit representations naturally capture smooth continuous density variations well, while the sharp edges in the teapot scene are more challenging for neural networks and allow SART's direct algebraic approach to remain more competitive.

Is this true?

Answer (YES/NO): NO